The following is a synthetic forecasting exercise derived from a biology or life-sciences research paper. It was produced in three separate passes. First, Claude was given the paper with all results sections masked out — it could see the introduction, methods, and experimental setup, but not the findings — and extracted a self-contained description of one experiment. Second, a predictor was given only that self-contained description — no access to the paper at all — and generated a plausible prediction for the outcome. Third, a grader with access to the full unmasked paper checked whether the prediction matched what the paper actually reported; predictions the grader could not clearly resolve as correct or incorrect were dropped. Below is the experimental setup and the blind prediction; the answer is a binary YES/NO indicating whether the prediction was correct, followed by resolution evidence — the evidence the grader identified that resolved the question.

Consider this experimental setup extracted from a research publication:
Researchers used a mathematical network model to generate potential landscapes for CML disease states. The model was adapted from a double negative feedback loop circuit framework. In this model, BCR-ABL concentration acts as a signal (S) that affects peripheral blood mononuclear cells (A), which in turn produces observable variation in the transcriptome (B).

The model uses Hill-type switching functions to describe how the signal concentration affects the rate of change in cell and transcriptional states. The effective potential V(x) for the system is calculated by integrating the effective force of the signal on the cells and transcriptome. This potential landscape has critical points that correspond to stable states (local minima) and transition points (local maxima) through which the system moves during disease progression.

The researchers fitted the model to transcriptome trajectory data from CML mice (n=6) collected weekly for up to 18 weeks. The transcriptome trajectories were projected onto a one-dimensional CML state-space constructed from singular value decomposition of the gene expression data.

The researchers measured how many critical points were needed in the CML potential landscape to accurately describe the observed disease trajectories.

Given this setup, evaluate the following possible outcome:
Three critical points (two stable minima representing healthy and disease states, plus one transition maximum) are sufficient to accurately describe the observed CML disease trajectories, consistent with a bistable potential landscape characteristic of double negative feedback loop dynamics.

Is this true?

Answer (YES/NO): NO